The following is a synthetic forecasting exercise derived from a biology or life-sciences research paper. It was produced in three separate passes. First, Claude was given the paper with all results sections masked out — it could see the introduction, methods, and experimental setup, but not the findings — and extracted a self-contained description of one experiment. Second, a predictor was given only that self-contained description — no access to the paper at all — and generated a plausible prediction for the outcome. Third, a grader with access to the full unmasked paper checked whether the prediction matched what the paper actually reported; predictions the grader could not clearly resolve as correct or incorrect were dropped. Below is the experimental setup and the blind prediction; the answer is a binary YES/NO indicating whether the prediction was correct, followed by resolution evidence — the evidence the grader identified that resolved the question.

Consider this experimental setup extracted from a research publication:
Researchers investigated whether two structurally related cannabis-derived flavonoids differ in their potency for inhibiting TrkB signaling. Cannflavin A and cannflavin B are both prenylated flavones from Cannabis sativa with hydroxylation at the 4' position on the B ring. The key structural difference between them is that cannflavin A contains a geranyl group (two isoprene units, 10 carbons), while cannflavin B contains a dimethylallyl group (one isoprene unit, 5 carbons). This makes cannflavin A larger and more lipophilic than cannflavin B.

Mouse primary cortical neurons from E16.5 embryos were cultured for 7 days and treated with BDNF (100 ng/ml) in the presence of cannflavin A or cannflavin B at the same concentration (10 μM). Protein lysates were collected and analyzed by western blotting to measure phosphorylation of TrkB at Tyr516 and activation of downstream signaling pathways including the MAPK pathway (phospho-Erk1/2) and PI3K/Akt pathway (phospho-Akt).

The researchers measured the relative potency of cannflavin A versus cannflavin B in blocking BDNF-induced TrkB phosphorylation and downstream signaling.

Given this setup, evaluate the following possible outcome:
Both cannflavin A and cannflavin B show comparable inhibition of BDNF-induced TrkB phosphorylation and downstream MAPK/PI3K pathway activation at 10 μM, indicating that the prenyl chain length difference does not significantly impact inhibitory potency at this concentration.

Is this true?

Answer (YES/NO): NO